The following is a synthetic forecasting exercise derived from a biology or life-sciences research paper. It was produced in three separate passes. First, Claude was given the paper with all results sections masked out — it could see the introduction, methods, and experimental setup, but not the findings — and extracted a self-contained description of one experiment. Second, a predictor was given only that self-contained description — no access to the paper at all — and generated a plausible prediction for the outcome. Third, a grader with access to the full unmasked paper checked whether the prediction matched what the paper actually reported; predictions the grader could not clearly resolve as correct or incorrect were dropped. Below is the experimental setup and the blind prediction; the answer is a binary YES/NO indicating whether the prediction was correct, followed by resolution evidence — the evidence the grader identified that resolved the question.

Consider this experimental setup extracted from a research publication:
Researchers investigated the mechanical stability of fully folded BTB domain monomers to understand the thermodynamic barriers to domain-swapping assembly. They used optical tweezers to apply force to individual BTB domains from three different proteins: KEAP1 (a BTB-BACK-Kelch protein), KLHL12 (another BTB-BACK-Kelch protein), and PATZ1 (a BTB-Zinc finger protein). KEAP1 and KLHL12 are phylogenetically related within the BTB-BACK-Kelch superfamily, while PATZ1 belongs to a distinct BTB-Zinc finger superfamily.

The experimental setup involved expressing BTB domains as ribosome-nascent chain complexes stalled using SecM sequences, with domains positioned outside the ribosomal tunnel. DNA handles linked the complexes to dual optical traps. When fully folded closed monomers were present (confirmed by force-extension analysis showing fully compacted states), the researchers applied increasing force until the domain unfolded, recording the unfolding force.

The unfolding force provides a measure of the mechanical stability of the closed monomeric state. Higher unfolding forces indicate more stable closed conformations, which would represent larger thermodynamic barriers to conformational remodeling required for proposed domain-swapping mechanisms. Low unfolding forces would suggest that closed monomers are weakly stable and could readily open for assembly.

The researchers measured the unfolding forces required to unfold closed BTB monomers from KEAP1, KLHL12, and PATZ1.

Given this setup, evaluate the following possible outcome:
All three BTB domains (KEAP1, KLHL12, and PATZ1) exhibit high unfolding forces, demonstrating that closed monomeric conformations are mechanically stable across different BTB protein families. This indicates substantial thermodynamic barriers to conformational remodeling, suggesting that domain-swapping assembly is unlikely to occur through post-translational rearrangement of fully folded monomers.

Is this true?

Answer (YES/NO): YES